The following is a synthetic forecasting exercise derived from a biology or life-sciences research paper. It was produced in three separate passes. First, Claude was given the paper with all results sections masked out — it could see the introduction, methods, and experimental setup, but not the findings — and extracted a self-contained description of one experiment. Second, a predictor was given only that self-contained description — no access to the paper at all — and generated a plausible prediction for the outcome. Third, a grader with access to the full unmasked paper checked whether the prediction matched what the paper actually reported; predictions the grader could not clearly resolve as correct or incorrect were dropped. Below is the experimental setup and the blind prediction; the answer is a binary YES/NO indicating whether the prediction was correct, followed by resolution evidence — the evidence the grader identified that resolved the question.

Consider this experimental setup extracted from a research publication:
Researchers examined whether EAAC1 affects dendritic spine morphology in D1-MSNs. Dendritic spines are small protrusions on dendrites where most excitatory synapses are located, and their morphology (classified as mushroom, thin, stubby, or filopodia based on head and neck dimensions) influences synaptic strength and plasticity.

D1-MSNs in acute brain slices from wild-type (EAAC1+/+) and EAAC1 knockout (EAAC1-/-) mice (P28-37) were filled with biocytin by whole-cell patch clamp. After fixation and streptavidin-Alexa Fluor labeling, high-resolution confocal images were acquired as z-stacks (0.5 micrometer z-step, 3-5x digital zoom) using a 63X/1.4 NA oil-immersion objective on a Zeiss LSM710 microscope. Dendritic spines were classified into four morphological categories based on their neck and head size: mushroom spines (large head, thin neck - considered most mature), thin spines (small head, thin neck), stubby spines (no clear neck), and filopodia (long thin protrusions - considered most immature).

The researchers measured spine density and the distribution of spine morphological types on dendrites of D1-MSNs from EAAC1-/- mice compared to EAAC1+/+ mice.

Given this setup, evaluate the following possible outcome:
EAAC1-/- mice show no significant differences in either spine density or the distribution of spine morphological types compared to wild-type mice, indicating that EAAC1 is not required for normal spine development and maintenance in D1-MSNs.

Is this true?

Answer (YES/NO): NO